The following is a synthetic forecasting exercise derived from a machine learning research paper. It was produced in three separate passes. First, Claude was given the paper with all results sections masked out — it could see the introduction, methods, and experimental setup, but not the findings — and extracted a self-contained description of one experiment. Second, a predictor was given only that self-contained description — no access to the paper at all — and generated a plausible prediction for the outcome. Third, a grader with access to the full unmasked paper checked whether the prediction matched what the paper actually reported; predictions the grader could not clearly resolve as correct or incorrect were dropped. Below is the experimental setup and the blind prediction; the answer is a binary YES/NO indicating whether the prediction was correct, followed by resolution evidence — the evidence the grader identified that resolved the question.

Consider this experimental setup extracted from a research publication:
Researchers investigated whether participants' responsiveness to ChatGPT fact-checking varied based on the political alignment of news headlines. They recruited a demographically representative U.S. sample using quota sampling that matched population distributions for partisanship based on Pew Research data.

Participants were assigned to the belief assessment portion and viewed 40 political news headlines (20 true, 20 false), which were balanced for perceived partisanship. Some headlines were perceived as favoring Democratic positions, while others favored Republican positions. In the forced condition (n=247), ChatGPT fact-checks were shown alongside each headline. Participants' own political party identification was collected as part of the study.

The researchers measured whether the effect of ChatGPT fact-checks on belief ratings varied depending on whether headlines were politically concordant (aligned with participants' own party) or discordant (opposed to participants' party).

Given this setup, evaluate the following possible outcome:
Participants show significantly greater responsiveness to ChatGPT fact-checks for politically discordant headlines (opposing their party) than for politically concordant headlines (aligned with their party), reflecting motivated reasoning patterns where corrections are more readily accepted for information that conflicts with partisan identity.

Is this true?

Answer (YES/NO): NO